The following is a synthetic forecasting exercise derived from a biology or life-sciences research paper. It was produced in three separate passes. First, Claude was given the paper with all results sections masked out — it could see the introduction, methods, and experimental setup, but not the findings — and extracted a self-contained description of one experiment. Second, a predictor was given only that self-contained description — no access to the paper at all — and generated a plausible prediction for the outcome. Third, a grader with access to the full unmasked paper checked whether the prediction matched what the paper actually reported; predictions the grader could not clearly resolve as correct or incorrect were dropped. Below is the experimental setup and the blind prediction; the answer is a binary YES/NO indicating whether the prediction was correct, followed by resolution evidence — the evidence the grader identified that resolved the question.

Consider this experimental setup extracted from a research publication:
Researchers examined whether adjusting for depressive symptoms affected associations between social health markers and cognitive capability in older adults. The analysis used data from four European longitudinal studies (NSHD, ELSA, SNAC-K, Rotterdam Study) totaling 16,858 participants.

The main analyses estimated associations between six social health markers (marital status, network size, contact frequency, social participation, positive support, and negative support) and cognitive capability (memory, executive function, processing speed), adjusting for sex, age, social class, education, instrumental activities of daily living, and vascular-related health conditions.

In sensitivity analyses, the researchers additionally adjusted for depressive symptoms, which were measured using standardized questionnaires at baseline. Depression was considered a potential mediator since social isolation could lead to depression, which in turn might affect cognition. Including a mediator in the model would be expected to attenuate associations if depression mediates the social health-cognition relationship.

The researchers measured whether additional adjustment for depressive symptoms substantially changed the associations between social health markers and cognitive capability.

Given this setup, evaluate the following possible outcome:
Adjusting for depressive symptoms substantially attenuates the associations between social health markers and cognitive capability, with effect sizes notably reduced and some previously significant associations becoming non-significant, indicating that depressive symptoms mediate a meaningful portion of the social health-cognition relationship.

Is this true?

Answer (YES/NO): NO